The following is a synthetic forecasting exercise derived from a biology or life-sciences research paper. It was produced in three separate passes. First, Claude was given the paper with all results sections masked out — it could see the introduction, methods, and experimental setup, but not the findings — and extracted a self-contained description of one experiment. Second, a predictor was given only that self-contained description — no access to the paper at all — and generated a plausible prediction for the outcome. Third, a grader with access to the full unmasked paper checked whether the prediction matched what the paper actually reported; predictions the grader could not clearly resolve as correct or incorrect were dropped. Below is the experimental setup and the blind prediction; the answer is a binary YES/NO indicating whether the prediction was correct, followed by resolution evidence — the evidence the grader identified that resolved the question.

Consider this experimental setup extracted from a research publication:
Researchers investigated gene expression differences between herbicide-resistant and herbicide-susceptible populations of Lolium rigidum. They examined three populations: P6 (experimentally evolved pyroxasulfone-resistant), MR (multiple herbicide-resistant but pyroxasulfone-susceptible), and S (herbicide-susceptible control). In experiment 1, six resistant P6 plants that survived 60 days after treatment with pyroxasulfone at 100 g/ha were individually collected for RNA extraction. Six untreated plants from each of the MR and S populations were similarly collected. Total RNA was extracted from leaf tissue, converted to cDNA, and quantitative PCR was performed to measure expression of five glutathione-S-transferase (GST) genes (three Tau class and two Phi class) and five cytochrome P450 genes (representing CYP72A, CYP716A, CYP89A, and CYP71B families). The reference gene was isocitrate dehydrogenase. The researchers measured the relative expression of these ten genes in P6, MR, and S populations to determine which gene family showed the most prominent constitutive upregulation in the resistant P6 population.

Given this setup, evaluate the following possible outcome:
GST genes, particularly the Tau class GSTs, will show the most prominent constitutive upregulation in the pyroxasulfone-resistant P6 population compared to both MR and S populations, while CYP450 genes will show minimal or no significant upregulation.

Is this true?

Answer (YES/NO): YES